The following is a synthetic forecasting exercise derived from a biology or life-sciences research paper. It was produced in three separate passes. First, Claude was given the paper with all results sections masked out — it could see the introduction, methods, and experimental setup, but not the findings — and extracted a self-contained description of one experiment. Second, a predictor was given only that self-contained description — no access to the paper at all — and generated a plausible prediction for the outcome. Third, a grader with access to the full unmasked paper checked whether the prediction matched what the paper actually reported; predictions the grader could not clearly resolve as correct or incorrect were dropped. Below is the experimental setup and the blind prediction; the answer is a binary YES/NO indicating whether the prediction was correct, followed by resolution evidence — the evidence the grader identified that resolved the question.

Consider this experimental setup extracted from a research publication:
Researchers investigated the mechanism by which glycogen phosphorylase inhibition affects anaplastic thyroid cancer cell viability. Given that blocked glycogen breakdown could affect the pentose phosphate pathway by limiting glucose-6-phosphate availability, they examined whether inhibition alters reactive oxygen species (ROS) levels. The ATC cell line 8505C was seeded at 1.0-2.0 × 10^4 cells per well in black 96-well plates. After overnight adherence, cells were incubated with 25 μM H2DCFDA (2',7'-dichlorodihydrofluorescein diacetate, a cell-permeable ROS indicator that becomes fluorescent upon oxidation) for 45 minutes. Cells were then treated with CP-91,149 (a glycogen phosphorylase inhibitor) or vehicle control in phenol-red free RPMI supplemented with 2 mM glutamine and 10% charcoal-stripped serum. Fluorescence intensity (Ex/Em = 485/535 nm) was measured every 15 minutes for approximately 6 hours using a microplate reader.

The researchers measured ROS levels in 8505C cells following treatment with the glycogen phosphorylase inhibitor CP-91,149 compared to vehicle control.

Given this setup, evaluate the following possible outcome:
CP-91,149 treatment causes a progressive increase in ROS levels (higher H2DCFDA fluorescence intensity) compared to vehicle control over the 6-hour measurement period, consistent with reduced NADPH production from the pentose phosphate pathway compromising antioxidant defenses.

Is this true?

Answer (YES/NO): YES